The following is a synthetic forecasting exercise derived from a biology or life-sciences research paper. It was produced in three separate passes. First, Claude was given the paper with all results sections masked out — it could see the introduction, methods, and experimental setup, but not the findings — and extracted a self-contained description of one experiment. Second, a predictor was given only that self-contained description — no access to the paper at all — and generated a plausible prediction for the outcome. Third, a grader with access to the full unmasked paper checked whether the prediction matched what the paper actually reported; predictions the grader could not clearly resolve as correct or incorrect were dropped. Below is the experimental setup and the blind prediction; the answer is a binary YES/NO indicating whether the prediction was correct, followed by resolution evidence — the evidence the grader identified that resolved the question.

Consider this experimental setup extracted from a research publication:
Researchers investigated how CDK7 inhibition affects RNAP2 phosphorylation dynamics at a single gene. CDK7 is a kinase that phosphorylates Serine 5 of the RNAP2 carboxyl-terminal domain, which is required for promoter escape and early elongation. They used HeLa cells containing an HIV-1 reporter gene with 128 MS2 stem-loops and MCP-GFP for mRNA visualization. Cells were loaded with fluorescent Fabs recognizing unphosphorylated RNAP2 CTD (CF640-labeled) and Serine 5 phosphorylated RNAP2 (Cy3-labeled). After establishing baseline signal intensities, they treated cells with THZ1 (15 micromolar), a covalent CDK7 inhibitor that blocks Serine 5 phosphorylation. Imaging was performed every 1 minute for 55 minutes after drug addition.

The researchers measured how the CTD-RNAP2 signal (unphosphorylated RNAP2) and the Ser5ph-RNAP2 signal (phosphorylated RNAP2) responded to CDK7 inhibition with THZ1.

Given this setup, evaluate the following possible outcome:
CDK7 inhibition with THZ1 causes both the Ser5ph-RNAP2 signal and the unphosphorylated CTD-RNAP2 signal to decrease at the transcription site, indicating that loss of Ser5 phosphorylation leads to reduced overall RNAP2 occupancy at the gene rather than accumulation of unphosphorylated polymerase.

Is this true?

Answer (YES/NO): YES